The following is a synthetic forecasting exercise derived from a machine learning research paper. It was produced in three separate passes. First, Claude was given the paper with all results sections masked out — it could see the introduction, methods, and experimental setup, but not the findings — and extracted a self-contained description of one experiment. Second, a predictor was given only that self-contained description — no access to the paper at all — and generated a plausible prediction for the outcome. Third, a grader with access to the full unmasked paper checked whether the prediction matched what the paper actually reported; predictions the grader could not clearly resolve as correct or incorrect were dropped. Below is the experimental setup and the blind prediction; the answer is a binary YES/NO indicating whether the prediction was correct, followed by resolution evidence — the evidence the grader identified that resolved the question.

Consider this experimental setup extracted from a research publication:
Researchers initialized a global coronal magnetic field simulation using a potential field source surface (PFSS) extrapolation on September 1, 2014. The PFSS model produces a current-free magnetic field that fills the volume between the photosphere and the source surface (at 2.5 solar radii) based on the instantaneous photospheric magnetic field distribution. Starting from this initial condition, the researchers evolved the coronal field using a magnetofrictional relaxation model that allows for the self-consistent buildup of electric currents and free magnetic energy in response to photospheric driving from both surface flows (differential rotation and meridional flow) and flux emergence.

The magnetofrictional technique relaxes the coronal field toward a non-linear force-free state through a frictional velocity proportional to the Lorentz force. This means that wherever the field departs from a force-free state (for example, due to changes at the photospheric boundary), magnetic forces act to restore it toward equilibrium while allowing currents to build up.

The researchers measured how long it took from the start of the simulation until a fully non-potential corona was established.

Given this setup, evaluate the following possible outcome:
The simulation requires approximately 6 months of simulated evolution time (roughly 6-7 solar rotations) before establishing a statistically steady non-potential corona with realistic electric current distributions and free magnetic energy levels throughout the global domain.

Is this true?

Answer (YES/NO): NO